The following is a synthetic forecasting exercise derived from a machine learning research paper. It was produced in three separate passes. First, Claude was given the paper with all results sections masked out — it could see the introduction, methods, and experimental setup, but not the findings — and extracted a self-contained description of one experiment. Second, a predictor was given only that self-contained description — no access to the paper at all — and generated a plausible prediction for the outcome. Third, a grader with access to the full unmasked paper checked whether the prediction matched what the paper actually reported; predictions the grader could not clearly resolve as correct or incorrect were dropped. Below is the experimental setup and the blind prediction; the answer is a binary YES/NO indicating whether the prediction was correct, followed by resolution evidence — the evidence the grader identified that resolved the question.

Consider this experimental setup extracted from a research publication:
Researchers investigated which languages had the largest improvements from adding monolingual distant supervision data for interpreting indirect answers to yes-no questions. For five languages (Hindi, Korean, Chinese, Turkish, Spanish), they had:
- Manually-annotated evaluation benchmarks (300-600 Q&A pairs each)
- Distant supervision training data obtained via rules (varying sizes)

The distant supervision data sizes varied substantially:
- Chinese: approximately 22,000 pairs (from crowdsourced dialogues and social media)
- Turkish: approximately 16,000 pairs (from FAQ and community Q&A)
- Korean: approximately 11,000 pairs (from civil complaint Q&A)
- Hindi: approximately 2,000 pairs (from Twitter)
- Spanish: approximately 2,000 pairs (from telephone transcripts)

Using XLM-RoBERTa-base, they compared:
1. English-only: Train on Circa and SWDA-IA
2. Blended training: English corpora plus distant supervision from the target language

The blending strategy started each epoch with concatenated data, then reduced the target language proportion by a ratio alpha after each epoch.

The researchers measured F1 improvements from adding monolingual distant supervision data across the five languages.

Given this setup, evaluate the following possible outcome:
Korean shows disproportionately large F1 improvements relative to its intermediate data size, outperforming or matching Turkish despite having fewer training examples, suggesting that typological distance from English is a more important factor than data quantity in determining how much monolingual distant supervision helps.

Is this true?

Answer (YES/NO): NO